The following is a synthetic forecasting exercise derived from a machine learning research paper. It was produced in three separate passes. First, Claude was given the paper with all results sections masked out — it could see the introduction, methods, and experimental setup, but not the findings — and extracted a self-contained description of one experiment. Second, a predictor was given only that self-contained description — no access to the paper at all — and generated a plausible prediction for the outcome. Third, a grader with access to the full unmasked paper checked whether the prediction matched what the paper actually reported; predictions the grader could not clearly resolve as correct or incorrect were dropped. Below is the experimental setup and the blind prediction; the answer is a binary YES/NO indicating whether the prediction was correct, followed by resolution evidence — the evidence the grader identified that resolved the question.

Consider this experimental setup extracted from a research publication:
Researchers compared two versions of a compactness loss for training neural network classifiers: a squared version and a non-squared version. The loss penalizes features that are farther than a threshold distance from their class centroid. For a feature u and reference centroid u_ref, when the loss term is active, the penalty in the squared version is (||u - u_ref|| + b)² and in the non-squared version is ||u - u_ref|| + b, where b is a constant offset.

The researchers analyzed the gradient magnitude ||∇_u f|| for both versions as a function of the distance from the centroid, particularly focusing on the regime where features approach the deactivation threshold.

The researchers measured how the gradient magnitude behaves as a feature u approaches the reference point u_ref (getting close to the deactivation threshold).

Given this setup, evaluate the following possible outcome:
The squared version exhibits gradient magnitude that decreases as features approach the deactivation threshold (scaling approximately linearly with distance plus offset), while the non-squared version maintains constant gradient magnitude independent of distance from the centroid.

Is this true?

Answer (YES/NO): YES